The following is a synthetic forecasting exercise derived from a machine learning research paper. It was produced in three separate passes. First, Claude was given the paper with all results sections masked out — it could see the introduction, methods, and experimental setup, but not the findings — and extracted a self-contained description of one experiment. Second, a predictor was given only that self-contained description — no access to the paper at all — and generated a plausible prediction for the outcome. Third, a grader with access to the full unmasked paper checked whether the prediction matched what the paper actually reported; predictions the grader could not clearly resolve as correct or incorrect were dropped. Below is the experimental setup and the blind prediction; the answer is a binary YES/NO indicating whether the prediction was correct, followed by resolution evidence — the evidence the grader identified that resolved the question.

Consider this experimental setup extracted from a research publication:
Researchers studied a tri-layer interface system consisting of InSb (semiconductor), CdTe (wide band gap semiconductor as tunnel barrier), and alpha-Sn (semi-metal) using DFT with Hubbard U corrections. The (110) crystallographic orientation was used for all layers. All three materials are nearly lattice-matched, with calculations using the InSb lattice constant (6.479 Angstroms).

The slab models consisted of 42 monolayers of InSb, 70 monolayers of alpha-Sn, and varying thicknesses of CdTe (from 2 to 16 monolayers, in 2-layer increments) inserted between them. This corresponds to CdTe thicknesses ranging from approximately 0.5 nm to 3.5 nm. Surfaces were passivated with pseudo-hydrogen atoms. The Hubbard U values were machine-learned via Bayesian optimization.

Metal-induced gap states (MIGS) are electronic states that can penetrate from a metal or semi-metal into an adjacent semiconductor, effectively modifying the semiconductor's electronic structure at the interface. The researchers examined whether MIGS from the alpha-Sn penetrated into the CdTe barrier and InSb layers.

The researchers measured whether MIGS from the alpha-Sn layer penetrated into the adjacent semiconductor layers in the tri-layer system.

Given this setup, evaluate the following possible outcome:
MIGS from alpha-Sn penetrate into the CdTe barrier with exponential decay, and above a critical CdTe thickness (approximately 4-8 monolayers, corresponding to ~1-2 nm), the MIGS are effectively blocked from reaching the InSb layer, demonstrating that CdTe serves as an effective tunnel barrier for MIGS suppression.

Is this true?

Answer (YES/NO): NO